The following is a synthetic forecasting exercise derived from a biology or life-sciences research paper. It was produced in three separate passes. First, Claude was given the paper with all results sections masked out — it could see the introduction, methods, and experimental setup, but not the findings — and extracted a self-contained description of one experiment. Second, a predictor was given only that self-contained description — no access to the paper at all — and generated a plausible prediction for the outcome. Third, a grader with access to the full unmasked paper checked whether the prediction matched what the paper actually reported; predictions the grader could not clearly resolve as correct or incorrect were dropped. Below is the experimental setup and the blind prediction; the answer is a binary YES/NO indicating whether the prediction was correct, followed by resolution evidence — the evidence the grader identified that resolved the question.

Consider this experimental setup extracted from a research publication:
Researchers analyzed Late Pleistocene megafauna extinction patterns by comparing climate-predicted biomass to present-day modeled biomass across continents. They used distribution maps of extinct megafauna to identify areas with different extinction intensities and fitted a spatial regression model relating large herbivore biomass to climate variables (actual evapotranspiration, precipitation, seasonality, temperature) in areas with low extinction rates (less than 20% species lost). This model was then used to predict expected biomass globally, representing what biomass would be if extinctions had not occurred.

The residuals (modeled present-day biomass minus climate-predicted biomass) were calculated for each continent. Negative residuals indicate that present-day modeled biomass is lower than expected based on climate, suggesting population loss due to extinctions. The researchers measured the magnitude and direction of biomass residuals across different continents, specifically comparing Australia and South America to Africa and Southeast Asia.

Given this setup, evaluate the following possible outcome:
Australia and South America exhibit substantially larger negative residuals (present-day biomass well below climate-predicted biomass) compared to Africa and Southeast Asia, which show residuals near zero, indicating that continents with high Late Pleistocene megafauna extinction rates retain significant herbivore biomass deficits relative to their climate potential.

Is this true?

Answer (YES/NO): YES